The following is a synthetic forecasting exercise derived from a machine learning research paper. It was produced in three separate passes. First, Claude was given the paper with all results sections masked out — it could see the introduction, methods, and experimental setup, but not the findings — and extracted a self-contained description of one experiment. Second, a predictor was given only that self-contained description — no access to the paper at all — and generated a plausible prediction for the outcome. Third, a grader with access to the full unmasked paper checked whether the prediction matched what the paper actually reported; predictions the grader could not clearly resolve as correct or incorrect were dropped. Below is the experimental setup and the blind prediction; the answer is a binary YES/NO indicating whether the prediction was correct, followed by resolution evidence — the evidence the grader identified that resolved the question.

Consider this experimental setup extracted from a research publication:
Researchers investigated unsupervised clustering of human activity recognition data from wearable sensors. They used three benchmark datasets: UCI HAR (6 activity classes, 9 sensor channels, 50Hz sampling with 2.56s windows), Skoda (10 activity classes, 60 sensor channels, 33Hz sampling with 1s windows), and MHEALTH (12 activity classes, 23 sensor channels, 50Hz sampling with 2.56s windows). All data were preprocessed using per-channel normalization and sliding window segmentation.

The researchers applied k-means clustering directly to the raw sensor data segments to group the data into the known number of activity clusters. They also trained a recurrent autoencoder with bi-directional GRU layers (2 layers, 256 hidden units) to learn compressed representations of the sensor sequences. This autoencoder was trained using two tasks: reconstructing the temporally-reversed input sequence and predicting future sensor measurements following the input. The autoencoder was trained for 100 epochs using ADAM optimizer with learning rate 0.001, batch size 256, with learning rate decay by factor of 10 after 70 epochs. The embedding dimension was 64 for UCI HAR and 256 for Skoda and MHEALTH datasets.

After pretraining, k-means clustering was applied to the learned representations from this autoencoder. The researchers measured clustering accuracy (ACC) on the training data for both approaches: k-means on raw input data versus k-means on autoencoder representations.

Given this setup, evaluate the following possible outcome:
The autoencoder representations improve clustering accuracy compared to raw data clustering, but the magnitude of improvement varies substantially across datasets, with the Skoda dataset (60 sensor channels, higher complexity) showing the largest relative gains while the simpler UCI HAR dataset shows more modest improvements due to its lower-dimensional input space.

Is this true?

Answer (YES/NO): NO